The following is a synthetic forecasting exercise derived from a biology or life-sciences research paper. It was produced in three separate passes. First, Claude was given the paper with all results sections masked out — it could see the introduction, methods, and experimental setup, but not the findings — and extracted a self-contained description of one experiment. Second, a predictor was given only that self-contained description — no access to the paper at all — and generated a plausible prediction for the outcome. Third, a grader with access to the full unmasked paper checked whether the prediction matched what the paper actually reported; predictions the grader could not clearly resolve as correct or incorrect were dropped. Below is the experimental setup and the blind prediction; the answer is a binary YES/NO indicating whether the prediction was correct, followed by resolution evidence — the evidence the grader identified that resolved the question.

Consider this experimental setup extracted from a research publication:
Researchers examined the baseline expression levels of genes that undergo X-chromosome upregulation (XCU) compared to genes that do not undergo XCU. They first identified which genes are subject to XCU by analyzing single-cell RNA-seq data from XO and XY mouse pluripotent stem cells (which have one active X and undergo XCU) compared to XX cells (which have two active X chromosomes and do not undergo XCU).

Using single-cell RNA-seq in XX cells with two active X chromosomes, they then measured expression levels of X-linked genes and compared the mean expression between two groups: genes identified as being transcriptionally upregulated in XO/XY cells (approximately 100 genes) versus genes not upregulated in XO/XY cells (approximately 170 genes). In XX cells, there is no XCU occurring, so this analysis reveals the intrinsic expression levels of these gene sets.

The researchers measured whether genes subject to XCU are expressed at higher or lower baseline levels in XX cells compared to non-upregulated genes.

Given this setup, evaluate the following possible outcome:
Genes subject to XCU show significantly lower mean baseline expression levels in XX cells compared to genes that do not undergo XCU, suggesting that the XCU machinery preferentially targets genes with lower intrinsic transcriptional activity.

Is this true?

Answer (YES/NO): NO